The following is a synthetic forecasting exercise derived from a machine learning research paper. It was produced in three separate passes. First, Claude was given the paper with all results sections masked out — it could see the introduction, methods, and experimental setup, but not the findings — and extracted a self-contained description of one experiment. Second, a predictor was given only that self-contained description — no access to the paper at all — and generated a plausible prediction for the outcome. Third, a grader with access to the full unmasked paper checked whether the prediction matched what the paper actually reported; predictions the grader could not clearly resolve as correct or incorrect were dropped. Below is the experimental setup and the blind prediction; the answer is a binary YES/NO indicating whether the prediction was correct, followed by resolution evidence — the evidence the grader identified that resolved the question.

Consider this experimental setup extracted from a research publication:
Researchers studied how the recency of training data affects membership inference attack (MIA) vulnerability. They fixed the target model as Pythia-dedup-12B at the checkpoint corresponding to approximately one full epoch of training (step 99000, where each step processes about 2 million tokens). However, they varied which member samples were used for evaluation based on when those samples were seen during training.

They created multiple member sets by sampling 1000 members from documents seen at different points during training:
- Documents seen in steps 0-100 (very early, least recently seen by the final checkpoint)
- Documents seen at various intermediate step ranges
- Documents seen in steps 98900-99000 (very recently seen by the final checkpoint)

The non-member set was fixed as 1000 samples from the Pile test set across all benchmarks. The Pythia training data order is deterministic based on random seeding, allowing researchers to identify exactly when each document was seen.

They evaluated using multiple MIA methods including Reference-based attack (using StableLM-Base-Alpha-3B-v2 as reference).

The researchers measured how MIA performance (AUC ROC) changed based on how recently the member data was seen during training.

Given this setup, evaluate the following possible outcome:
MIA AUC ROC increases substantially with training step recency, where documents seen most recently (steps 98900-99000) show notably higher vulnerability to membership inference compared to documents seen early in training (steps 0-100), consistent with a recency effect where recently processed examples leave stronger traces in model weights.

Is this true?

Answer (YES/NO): NO